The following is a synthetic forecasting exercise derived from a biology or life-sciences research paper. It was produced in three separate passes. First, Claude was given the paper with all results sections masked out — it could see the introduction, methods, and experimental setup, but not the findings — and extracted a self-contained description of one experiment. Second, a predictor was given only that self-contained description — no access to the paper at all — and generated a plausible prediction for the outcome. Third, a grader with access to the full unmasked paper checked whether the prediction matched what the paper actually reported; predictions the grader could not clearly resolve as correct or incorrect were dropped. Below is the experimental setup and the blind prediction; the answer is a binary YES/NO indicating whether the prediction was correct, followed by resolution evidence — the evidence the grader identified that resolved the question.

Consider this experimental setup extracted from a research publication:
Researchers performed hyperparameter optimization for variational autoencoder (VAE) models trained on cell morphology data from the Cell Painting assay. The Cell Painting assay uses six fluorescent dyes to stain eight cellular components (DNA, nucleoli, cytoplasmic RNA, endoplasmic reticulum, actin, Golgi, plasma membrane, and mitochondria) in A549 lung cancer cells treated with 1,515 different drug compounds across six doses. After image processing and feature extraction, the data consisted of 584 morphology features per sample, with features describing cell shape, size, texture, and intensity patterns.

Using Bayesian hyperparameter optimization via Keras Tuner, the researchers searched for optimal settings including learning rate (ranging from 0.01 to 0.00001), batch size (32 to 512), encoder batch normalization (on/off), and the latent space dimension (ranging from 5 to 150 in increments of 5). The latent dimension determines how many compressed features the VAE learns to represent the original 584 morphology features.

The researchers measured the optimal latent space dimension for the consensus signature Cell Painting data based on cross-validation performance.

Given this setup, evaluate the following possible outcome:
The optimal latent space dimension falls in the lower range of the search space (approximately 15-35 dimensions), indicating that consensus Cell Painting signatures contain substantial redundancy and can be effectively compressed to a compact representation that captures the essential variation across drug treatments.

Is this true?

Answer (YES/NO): NO